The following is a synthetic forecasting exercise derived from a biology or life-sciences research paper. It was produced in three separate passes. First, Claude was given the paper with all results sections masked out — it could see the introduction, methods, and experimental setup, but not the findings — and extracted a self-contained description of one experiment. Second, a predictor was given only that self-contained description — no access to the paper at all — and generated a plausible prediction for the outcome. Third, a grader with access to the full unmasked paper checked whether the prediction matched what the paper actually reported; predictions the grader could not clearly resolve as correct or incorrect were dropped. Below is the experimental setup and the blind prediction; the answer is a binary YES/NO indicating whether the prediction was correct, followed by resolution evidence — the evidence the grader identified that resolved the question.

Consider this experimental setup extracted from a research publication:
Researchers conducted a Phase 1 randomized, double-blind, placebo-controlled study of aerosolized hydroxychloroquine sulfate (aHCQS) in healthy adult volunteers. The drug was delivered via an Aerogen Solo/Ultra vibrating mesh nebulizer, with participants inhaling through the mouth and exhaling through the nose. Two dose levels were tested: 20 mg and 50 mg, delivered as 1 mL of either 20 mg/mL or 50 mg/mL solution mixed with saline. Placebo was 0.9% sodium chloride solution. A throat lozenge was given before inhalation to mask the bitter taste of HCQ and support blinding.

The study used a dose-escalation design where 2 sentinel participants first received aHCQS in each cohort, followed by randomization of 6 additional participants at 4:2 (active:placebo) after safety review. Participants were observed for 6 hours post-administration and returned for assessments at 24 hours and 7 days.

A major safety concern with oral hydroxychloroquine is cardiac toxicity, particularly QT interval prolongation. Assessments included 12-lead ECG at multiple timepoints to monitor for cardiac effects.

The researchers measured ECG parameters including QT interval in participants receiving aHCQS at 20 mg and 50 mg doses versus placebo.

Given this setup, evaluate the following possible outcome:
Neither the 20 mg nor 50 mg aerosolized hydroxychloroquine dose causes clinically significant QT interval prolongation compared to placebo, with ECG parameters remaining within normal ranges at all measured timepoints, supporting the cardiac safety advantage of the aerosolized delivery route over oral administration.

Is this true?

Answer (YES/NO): YES